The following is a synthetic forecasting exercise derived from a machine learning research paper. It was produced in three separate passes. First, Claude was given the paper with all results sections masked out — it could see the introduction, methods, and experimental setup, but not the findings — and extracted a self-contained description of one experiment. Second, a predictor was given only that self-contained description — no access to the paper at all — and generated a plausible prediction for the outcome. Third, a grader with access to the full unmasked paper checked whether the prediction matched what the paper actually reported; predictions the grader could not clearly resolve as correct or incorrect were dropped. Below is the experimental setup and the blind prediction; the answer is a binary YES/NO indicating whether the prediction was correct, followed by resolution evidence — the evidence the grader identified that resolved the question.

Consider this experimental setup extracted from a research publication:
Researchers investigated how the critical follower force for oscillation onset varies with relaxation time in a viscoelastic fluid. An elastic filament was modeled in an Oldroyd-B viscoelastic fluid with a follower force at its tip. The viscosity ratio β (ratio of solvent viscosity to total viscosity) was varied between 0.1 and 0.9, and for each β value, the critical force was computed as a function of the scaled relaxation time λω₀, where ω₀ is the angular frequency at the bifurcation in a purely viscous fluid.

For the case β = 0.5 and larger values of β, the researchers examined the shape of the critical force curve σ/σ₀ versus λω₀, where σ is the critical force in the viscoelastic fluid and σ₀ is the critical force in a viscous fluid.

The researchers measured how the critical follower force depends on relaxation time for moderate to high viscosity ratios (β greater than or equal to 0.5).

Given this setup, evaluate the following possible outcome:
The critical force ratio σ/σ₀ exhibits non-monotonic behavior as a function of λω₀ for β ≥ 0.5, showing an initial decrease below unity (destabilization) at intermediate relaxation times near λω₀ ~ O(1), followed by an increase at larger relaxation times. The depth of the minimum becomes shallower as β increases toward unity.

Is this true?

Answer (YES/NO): NO